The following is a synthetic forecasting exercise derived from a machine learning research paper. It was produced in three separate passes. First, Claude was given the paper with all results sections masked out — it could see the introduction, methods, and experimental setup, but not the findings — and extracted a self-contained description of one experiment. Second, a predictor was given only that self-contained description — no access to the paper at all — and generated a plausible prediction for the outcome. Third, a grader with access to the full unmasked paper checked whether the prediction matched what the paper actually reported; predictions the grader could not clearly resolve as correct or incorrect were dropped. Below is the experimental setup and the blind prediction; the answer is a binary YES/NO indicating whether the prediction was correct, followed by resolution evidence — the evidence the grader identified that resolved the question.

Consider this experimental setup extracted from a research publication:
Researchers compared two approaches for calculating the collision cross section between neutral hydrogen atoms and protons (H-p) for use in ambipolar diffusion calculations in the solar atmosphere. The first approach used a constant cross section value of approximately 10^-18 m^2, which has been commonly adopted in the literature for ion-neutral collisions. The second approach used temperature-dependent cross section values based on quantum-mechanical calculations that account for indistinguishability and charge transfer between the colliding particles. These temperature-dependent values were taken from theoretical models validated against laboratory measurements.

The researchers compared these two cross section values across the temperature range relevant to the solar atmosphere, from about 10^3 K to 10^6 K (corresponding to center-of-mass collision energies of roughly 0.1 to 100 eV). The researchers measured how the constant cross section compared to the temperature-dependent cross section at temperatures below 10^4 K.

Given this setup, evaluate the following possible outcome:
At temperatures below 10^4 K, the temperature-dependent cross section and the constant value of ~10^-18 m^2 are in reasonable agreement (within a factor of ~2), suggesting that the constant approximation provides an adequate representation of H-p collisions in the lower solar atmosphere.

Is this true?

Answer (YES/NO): NO